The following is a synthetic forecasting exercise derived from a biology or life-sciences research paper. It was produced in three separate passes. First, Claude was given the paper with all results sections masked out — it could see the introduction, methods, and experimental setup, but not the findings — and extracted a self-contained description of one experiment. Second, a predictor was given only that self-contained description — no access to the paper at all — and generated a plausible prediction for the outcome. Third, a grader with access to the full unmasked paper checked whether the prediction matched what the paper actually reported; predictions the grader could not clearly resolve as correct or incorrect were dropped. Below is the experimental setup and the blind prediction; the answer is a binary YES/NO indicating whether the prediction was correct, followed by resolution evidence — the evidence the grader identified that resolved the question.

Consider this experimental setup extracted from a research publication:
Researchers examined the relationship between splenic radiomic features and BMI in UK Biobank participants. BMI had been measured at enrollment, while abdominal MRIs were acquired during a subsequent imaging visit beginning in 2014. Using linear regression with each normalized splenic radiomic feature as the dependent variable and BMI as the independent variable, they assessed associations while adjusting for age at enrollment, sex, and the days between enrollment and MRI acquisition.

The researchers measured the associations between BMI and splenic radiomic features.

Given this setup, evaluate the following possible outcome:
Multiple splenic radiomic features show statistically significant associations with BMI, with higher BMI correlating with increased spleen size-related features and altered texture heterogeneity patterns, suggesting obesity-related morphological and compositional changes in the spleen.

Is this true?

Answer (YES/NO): NO